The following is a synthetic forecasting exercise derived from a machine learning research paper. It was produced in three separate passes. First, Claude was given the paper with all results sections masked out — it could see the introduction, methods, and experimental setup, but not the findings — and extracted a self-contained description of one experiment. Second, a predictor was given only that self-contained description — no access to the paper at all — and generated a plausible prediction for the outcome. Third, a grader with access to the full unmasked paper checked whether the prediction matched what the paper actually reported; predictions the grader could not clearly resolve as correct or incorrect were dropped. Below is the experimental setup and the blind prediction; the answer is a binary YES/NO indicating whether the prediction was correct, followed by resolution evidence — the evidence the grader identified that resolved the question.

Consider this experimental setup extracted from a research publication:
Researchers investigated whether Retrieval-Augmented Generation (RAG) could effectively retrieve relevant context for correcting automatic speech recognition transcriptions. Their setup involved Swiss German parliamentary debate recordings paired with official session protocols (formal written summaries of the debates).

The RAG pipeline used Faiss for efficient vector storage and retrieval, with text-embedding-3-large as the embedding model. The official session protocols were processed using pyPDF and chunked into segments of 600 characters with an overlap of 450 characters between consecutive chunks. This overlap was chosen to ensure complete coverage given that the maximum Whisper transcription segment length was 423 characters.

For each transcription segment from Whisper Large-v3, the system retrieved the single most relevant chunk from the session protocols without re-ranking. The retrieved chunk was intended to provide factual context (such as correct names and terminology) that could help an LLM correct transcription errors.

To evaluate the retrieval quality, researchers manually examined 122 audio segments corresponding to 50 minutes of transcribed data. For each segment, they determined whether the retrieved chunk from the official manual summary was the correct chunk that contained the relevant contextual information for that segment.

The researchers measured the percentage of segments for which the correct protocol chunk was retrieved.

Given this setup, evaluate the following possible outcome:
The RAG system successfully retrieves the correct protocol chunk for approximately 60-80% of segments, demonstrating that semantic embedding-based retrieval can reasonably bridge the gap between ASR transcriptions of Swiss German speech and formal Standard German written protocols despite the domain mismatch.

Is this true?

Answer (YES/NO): NO